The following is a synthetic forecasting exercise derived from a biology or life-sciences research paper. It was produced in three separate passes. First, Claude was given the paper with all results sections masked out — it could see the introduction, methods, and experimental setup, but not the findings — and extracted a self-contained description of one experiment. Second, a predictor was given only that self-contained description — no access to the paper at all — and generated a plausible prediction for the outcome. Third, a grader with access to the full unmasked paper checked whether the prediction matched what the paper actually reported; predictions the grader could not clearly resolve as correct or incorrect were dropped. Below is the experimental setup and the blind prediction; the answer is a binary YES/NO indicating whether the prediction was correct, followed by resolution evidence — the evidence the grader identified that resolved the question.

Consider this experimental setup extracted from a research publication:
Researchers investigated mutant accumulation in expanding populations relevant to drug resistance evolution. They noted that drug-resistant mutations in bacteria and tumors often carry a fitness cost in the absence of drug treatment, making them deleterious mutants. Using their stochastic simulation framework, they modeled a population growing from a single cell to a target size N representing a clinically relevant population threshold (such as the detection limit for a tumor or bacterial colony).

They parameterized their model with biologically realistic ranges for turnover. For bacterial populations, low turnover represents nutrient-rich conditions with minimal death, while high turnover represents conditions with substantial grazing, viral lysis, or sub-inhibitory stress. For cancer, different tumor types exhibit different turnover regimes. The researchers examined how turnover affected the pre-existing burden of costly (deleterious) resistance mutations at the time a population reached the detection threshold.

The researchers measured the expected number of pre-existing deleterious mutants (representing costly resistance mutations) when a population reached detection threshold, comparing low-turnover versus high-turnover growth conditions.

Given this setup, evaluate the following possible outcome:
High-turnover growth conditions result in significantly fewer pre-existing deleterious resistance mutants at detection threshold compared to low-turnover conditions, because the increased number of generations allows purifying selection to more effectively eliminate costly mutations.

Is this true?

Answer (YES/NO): YES